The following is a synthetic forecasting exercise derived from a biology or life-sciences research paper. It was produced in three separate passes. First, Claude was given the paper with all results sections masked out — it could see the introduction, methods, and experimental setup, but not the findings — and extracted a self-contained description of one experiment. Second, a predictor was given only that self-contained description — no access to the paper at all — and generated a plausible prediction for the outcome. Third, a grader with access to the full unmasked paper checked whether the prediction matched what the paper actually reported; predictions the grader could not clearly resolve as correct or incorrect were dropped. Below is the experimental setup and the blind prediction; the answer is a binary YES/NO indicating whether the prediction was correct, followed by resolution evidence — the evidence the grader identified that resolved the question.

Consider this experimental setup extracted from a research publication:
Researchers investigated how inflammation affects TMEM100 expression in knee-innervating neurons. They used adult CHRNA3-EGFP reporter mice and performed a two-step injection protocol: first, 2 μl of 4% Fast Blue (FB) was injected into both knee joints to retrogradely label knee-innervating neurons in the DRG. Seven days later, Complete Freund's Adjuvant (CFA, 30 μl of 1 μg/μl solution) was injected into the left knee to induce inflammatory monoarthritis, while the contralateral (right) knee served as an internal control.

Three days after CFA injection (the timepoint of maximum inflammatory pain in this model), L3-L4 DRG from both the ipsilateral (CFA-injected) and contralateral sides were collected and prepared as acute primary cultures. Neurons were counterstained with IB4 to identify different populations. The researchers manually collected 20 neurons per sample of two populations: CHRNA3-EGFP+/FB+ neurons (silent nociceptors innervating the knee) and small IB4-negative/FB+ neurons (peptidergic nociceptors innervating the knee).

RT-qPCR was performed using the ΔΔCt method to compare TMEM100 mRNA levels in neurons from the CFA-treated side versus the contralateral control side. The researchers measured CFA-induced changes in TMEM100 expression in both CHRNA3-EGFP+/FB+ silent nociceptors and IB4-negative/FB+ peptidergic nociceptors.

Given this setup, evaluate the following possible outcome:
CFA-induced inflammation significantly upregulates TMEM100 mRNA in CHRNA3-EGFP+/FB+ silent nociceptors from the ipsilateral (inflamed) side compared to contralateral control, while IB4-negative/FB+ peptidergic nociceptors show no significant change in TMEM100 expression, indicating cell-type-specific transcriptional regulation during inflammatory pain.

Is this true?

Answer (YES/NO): YES